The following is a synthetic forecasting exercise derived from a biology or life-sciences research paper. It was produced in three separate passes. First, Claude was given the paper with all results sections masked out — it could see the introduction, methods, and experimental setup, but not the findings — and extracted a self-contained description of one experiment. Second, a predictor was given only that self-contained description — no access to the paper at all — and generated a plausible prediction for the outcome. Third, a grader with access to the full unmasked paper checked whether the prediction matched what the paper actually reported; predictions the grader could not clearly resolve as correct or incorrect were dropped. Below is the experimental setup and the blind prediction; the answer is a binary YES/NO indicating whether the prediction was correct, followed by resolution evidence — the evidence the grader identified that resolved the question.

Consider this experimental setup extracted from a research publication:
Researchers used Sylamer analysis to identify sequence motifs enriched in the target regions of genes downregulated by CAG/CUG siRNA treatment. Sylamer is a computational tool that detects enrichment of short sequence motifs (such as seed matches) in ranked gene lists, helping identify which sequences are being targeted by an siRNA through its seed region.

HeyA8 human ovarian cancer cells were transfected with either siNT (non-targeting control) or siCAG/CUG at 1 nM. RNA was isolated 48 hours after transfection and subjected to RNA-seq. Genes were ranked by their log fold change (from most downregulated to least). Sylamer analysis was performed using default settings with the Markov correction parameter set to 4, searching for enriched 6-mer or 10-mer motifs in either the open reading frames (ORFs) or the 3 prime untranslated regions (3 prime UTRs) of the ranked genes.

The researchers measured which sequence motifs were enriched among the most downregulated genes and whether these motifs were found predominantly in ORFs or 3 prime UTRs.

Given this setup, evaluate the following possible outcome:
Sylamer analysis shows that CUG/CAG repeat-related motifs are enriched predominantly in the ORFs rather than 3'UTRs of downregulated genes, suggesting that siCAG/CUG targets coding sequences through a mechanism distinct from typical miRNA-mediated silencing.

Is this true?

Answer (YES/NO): YES